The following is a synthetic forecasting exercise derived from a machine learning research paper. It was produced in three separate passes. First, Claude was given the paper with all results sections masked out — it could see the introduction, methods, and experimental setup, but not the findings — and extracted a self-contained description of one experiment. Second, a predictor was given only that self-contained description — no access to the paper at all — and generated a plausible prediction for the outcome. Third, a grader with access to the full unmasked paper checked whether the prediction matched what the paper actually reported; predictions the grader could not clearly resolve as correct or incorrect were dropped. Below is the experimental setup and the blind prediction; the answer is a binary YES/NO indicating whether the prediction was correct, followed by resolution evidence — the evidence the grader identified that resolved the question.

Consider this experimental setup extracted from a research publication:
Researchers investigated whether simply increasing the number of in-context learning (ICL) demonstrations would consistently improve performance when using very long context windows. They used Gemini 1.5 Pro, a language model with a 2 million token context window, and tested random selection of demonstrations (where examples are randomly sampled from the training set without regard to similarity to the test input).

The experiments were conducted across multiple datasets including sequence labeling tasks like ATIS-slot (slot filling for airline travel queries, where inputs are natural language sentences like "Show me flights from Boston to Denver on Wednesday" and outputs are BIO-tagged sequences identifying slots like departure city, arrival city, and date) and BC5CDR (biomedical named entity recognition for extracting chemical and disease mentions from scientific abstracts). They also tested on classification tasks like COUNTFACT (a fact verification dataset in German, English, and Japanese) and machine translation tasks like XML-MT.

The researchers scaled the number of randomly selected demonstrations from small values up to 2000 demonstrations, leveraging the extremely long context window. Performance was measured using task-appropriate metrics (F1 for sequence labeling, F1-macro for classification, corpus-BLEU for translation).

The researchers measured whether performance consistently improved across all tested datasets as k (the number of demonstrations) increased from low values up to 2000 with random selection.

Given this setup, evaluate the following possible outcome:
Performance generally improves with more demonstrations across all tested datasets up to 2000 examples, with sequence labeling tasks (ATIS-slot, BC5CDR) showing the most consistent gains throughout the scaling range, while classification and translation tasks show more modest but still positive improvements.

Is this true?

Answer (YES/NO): NO